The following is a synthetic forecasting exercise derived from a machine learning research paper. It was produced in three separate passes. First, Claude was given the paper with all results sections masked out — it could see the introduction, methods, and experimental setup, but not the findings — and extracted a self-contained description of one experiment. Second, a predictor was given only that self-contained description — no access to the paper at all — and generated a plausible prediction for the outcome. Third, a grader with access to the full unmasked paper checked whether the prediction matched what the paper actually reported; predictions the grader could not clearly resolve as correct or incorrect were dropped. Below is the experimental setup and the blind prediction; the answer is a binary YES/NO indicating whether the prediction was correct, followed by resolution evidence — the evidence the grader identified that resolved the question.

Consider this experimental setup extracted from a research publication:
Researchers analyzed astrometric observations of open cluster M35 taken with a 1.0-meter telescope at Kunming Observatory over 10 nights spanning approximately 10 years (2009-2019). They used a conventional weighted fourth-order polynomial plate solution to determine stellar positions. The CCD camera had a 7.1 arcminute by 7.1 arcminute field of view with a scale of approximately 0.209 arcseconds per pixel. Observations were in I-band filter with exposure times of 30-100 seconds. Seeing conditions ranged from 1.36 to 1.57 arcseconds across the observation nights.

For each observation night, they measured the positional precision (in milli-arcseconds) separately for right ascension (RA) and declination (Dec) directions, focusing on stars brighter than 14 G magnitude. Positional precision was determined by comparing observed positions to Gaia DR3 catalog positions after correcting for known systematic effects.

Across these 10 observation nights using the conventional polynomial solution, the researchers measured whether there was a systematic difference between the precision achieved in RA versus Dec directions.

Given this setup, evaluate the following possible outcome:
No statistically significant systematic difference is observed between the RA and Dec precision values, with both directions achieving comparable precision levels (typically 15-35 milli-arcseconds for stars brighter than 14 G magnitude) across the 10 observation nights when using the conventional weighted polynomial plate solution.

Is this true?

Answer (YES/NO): NO